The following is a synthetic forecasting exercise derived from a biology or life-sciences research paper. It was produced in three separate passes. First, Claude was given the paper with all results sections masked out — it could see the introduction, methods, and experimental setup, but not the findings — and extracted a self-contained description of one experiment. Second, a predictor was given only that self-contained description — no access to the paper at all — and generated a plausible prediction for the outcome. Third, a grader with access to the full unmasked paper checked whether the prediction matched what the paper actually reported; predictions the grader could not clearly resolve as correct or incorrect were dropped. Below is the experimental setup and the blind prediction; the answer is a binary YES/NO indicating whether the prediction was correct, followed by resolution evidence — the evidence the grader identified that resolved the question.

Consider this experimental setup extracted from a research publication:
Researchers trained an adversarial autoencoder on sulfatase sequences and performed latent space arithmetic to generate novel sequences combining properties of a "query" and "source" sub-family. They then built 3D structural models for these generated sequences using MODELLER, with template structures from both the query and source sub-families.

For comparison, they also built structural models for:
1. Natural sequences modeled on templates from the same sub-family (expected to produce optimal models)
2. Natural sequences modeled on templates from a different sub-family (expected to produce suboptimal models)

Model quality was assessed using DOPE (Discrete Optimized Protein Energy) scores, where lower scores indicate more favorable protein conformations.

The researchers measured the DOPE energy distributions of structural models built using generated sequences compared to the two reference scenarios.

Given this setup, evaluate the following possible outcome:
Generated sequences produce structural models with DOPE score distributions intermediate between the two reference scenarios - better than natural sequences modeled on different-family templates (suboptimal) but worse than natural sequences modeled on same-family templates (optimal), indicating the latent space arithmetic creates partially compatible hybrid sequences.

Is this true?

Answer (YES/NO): YES